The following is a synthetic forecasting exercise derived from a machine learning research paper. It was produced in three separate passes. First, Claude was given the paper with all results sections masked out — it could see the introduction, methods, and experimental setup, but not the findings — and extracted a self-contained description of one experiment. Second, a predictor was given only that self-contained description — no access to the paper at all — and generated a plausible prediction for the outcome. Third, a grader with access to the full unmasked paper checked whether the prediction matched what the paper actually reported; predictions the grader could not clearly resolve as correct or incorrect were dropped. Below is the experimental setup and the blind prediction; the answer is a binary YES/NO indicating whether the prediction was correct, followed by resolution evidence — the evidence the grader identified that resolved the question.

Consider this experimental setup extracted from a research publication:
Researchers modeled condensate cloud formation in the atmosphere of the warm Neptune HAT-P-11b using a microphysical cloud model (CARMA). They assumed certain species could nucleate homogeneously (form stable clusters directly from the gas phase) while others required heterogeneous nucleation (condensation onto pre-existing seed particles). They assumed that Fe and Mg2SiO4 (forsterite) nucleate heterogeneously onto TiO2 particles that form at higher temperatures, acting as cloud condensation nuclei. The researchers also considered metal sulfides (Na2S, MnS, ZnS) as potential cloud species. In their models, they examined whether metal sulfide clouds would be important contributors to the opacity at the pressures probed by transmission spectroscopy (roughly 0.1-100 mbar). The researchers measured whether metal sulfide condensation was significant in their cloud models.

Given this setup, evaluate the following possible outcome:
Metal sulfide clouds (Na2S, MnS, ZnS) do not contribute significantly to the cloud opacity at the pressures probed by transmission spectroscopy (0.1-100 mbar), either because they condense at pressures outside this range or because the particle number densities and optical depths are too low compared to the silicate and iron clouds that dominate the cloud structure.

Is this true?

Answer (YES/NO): YES